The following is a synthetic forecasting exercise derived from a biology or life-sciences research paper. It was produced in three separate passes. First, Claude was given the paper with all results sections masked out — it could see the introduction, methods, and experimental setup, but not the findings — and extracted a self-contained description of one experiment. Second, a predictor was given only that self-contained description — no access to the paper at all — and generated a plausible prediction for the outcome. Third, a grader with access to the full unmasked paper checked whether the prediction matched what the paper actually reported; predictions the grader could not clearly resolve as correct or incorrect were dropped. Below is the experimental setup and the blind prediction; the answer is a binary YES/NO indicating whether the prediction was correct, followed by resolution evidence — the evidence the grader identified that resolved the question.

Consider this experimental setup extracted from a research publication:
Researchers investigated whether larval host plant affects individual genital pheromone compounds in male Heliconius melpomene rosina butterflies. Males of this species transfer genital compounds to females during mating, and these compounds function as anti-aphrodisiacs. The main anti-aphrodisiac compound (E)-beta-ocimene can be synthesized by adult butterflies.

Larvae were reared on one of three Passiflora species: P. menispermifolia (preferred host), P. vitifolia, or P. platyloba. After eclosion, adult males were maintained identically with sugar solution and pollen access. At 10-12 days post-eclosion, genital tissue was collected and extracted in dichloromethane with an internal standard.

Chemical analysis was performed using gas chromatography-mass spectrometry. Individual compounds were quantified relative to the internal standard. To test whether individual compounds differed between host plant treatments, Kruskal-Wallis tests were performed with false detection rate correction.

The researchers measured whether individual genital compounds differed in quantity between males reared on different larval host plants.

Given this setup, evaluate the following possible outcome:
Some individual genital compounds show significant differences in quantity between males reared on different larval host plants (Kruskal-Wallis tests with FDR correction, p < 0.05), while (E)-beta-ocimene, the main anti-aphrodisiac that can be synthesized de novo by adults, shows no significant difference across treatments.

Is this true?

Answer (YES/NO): YES